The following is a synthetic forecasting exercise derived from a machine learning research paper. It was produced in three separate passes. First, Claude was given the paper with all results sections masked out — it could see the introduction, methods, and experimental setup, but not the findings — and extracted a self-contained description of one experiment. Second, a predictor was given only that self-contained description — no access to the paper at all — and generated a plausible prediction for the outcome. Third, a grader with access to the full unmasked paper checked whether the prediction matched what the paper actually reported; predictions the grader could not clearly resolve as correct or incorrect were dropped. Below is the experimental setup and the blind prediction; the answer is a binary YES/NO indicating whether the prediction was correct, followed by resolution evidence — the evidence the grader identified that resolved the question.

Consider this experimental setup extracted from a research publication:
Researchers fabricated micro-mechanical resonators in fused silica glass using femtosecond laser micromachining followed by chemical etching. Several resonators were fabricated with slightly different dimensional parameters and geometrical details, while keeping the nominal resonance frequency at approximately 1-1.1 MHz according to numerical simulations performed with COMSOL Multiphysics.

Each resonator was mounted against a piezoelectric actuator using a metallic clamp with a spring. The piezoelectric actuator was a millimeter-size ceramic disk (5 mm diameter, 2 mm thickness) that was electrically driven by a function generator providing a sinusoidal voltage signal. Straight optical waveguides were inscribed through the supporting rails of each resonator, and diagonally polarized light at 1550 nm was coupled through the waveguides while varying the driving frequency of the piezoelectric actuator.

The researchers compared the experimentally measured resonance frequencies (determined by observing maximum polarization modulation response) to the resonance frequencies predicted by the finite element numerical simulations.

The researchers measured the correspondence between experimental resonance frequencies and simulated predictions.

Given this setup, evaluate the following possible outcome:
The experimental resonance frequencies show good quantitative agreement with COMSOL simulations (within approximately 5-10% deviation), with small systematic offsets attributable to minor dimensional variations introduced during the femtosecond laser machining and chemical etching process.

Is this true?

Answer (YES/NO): NO